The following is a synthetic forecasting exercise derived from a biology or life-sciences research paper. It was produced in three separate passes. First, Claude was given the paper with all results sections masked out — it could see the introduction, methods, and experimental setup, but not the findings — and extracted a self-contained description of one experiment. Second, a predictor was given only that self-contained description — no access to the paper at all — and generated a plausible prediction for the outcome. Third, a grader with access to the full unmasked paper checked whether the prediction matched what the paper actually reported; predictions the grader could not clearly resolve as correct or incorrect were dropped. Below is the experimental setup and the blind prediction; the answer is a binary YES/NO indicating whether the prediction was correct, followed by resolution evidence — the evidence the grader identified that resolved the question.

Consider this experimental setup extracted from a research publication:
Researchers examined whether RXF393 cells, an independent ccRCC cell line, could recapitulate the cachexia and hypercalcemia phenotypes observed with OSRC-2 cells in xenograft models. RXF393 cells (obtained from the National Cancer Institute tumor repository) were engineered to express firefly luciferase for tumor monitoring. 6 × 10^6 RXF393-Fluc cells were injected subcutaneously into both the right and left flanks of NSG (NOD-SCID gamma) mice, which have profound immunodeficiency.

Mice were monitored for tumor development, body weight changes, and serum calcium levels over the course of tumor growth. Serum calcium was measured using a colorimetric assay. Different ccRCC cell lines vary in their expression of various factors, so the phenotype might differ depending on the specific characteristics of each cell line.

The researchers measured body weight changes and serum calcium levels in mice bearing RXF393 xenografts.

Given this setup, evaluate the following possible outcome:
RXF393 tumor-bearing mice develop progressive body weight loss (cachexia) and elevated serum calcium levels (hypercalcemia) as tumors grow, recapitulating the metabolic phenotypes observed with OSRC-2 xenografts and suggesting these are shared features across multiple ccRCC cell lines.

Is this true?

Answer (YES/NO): YES